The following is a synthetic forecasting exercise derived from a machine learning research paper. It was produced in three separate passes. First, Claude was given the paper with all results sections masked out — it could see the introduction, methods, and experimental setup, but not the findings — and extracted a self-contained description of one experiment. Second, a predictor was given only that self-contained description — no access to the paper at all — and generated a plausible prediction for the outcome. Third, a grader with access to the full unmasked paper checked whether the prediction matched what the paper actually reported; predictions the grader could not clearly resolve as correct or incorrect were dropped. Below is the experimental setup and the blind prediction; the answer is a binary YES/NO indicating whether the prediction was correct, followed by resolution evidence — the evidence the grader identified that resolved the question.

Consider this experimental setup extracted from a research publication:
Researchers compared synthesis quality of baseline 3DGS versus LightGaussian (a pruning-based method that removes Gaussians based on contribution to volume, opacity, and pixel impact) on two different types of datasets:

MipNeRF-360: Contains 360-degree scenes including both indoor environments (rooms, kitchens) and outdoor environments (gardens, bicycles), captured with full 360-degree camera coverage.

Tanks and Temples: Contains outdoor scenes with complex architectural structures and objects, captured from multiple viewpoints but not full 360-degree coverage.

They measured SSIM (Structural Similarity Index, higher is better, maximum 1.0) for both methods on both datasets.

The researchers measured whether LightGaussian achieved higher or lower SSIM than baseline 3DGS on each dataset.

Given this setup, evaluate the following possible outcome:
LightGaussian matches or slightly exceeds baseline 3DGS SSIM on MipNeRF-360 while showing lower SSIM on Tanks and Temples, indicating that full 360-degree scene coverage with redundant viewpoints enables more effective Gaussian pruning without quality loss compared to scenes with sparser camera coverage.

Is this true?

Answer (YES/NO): NO